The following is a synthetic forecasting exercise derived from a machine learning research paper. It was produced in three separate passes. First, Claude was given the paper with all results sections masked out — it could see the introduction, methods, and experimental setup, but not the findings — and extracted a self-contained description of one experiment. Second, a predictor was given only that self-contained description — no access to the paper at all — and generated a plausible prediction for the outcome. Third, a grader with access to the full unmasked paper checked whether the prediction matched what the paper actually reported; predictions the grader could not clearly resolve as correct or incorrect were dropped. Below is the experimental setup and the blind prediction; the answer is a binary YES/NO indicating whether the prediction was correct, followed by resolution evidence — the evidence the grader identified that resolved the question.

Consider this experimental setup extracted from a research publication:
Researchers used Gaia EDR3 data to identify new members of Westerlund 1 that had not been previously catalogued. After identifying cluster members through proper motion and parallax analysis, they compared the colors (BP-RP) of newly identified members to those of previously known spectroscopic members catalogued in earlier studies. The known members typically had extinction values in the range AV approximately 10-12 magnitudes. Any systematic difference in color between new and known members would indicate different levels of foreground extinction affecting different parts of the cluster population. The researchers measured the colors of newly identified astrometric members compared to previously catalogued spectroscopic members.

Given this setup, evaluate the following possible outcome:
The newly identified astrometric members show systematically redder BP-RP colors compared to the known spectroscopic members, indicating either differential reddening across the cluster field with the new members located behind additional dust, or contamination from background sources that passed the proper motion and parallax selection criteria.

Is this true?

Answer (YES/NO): YES